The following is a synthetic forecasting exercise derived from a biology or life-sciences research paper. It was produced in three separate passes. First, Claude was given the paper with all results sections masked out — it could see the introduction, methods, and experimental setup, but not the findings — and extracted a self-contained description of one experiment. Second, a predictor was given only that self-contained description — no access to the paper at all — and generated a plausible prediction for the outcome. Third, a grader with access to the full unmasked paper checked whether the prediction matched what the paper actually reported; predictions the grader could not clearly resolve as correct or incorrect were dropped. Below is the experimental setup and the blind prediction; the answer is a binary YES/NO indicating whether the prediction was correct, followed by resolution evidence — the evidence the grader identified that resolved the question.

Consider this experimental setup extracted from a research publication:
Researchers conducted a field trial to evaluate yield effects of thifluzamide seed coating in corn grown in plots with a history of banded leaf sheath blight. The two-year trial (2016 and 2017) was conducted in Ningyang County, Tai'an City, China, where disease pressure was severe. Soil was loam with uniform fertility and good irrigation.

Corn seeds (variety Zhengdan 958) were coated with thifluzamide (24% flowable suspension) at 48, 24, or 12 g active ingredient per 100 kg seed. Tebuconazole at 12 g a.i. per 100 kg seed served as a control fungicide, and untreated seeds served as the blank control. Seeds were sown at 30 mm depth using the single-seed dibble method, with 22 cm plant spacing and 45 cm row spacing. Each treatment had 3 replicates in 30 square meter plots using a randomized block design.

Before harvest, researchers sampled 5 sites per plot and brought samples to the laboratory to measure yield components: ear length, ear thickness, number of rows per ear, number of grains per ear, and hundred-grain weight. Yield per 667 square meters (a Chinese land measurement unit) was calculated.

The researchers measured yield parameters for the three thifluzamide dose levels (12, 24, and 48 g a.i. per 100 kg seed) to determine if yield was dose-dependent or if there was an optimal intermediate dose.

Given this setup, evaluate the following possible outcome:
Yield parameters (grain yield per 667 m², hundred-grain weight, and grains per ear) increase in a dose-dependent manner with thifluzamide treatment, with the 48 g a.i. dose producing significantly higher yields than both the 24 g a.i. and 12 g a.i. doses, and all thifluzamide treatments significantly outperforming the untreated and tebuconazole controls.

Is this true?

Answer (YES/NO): NO